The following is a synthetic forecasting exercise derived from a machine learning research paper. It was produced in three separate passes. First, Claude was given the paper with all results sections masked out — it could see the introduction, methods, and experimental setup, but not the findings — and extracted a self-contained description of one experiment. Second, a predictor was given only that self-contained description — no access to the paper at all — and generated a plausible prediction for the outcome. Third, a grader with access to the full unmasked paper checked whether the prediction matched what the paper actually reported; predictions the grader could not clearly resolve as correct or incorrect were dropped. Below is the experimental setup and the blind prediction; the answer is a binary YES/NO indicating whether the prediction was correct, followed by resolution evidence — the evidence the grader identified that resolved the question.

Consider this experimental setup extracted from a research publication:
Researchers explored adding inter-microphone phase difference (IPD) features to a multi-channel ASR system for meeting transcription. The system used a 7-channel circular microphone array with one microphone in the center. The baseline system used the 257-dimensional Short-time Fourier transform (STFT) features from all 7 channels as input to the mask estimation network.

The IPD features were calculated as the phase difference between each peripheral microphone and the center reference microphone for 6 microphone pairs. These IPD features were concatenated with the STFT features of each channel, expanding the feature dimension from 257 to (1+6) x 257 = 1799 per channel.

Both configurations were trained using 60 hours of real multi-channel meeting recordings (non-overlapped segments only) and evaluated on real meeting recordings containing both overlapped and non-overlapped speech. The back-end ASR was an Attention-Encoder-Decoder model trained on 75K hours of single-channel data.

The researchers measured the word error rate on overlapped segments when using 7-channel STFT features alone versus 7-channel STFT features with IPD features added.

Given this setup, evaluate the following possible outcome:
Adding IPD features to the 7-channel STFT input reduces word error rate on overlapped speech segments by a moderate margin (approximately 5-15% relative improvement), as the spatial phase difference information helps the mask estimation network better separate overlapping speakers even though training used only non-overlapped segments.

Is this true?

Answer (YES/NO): NO